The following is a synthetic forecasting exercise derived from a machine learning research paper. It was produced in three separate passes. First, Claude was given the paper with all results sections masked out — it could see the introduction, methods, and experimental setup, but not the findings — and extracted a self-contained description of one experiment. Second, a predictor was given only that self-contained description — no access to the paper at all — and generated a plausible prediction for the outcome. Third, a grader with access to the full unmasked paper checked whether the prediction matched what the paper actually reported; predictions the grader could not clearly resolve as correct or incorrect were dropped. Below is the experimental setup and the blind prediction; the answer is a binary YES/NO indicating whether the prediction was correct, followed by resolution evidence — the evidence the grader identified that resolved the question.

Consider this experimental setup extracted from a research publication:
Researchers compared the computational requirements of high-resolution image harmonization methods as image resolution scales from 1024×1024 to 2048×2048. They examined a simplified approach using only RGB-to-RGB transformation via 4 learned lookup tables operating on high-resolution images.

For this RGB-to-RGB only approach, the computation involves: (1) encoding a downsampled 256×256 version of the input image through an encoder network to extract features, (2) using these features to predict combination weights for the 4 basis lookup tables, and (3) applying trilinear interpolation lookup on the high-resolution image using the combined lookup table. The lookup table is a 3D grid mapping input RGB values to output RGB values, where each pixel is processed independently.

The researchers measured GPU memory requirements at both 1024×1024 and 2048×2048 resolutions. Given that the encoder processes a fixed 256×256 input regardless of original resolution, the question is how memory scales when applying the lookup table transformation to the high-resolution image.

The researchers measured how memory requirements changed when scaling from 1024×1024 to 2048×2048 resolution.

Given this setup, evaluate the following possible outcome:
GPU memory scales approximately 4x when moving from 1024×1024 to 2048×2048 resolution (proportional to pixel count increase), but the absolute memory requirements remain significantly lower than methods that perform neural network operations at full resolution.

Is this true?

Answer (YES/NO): NO